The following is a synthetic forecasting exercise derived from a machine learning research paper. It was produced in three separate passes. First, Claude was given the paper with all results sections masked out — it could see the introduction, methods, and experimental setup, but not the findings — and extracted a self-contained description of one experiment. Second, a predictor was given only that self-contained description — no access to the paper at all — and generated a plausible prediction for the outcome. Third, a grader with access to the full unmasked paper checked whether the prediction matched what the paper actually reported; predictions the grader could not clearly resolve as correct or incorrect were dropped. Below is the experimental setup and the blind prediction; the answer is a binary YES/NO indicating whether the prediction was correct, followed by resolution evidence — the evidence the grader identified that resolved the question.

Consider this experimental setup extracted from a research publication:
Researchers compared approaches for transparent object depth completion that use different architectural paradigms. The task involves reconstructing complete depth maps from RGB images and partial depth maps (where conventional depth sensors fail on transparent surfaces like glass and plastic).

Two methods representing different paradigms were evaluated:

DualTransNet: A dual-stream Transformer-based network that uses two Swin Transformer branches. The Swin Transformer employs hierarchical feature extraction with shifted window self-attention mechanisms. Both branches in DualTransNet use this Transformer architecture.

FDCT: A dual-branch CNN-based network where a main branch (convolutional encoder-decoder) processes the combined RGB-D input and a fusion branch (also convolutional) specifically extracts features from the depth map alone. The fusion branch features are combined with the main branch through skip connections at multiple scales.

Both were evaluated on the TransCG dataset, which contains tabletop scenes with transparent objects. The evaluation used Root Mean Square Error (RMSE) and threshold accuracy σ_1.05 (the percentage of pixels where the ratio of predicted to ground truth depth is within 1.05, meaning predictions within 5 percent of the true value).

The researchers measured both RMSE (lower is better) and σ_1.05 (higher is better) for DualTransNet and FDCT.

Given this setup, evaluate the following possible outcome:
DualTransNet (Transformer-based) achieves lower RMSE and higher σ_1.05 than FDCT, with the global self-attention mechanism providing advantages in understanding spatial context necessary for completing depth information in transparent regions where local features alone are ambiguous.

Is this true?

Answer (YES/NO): YES